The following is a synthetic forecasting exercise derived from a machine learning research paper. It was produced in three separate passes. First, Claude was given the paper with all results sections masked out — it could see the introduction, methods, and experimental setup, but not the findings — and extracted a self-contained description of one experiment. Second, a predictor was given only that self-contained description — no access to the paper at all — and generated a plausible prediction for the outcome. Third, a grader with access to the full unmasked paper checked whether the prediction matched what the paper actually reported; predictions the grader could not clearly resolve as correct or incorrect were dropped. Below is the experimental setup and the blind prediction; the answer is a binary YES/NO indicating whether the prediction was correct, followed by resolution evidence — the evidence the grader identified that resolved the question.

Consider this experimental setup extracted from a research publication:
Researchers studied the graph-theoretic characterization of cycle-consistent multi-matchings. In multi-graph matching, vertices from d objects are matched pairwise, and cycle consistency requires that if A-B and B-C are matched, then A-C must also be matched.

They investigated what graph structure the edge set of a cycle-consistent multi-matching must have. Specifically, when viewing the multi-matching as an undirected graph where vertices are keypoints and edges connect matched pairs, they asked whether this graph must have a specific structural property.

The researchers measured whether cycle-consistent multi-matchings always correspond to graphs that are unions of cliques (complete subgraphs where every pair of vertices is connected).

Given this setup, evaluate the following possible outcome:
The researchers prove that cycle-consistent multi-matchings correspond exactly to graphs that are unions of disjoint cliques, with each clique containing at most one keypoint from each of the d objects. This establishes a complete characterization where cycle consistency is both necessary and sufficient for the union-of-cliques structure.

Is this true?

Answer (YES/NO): NO